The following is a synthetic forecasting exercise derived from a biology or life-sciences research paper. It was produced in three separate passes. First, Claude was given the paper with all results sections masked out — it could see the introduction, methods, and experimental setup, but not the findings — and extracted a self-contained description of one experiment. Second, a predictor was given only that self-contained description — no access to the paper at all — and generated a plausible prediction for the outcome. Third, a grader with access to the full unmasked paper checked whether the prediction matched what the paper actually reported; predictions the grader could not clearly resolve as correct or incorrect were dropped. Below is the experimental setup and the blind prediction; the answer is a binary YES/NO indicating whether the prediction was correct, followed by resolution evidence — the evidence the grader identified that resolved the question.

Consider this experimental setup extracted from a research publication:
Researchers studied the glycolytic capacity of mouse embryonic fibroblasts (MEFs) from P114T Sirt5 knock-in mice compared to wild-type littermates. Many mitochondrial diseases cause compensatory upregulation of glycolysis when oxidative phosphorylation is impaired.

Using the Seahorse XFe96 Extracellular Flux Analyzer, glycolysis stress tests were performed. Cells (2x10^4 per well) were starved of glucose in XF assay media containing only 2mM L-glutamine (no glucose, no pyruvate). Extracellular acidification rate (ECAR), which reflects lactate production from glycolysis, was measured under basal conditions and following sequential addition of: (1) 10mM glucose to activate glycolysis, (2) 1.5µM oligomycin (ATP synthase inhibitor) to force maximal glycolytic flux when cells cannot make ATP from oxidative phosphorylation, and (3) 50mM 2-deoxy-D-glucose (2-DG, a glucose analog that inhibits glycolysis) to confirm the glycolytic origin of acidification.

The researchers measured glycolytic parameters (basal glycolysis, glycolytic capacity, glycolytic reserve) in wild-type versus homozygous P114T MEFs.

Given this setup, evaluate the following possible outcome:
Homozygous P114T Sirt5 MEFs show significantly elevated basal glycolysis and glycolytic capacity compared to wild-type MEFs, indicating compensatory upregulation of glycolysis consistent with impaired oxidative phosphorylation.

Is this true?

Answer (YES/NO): NO